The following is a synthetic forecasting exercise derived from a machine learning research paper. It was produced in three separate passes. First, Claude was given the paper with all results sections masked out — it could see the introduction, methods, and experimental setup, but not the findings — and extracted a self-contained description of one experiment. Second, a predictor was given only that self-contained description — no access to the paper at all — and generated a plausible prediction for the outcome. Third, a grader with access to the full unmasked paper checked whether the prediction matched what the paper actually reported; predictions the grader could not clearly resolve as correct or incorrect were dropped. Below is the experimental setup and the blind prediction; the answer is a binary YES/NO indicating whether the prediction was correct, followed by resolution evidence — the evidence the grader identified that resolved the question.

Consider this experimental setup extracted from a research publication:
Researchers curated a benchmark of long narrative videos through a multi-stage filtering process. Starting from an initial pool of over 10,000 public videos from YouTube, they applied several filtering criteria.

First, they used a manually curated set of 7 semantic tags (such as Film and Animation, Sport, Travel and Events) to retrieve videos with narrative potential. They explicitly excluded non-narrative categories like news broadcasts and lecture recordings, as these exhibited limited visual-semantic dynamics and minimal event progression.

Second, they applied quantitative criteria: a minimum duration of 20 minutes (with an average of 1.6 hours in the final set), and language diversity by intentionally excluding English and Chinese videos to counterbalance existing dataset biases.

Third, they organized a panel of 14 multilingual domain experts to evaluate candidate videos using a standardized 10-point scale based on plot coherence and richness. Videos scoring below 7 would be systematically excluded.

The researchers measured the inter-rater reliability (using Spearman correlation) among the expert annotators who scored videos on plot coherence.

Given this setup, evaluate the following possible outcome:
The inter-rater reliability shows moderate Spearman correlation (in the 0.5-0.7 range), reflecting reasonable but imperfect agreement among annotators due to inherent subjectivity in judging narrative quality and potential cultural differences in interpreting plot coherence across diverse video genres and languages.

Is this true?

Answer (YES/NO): NO